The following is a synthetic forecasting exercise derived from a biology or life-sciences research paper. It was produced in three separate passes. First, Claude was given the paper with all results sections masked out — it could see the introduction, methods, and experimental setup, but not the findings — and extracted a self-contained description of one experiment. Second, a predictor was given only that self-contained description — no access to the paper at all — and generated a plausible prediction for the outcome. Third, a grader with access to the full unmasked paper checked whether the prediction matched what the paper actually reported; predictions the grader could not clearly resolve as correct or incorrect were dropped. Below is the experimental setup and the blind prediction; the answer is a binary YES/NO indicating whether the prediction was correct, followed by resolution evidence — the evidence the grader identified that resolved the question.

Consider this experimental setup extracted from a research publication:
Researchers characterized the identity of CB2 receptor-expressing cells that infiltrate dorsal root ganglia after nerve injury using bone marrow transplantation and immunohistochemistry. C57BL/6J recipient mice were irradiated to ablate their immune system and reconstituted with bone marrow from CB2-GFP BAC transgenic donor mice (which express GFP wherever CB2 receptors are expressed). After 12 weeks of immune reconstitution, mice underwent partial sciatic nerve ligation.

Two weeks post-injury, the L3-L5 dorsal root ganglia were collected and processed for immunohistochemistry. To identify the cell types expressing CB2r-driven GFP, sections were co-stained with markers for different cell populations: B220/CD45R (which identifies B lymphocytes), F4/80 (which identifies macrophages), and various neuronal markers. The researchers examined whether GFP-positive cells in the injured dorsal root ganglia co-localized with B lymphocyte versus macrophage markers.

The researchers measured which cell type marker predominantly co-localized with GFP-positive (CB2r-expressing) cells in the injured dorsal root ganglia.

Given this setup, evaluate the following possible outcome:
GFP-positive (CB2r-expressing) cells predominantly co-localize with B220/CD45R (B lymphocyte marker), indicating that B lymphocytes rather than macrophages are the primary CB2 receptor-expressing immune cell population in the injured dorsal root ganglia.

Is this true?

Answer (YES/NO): NO